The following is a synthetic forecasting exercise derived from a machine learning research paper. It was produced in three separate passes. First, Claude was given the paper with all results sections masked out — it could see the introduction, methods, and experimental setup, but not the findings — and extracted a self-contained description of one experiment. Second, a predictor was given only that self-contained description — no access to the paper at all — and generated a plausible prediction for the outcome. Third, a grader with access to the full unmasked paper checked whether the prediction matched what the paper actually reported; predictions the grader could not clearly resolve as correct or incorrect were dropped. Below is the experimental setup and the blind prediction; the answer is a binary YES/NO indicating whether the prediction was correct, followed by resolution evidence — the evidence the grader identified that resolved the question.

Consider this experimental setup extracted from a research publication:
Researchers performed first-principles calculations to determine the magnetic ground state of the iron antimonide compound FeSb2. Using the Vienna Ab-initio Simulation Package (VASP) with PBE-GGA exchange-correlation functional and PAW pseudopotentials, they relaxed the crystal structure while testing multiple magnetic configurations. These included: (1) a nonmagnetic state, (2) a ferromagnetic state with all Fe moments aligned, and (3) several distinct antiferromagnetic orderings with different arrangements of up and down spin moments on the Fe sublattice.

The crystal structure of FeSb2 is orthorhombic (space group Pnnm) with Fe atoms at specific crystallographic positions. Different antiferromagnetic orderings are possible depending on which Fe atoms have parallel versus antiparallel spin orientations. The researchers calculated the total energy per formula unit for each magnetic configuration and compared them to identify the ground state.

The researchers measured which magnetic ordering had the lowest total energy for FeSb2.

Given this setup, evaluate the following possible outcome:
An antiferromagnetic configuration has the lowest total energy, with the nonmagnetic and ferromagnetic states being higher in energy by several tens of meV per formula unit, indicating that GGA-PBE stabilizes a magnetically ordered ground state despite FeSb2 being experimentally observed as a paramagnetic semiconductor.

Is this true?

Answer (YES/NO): NO